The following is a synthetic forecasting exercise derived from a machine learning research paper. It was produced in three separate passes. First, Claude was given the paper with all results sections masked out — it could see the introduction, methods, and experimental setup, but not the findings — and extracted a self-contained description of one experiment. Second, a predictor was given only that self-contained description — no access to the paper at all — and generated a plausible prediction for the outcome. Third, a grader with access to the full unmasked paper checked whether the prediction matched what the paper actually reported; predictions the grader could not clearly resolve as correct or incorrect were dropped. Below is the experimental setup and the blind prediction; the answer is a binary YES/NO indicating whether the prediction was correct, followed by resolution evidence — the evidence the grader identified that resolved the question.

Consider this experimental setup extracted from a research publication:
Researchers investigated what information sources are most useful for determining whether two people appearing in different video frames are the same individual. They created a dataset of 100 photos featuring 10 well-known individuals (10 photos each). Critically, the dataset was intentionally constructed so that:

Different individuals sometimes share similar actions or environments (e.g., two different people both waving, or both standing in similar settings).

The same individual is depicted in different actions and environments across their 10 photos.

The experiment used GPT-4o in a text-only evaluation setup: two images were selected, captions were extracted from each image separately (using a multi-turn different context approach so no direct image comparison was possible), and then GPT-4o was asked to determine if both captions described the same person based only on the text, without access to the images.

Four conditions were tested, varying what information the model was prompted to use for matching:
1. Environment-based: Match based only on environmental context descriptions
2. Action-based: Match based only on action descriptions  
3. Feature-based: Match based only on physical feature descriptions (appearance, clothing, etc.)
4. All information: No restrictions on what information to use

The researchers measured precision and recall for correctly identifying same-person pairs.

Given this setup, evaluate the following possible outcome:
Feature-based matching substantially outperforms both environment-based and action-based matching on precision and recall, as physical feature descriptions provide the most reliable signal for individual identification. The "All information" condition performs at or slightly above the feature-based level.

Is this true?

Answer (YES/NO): NO